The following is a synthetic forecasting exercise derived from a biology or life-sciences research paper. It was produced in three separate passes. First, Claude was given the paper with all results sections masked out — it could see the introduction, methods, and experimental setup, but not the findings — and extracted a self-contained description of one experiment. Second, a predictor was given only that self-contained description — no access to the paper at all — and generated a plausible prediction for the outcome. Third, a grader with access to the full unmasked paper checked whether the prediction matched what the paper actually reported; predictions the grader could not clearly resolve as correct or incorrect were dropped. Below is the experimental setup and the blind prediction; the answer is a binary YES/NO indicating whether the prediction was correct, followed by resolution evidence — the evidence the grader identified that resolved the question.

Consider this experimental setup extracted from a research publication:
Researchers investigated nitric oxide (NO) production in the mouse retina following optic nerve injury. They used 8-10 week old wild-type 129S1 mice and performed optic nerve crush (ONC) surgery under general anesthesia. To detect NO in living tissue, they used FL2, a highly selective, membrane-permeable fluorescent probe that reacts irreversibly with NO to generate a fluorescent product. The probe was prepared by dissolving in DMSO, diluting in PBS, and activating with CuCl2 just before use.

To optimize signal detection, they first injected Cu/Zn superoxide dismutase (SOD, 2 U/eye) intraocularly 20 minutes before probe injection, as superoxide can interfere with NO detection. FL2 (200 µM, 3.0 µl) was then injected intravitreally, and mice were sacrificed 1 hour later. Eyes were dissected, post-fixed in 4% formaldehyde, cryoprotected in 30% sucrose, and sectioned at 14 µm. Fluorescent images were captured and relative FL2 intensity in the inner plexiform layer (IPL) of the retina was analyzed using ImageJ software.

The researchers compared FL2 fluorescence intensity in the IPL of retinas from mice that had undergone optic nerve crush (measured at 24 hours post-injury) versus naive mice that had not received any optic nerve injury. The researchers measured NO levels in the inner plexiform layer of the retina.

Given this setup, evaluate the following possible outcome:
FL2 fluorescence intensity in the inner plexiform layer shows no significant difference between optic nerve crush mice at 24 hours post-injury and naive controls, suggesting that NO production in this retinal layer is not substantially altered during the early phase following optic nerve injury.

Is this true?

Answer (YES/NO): NO